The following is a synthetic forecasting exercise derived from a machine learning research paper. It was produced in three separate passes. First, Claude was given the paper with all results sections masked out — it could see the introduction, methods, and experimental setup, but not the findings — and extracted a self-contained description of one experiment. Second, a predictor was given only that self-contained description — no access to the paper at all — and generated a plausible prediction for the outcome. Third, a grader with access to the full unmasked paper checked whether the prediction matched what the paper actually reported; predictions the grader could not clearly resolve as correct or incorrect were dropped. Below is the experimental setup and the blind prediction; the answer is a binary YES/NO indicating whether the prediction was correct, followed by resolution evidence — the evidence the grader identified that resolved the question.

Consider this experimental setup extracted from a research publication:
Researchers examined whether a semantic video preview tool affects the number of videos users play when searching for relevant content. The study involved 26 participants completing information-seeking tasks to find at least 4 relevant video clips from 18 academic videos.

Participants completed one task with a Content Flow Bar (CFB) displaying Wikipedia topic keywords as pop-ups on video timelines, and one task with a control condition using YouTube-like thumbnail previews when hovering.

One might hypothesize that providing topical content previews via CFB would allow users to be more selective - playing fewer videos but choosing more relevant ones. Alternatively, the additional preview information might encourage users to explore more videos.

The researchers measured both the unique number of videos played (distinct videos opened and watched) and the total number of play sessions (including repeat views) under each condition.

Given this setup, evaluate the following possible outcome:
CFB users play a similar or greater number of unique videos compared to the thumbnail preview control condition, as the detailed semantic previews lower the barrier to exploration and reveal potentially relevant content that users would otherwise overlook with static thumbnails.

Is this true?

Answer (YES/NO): YES